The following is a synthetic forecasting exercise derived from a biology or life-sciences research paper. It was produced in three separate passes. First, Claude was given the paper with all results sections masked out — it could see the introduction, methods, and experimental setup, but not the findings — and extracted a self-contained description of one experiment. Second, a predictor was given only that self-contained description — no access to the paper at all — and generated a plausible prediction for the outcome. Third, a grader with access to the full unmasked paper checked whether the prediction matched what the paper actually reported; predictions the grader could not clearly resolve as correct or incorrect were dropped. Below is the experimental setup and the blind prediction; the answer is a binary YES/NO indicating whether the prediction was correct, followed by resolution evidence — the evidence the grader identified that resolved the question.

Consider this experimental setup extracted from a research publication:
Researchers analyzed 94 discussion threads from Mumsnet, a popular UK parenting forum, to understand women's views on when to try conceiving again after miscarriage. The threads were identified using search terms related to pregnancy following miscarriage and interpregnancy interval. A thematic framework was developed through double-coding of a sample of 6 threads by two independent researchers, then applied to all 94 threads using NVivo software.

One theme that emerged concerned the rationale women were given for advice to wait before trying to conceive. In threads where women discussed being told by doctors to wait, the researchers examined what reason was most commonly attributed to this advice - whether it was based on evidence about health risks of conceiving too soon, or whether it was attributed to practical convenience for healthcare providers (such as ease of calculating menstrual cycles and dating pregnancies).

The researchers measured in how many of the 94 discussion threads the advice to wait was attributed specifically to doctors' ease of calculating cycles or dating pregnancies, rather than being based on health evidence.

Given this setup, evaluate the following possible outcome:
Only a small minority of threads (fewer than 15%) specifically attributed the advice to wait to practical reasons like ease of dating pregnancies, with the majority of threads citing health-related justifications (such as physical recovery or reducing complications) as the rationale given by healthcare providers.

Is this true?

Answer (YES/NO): NO